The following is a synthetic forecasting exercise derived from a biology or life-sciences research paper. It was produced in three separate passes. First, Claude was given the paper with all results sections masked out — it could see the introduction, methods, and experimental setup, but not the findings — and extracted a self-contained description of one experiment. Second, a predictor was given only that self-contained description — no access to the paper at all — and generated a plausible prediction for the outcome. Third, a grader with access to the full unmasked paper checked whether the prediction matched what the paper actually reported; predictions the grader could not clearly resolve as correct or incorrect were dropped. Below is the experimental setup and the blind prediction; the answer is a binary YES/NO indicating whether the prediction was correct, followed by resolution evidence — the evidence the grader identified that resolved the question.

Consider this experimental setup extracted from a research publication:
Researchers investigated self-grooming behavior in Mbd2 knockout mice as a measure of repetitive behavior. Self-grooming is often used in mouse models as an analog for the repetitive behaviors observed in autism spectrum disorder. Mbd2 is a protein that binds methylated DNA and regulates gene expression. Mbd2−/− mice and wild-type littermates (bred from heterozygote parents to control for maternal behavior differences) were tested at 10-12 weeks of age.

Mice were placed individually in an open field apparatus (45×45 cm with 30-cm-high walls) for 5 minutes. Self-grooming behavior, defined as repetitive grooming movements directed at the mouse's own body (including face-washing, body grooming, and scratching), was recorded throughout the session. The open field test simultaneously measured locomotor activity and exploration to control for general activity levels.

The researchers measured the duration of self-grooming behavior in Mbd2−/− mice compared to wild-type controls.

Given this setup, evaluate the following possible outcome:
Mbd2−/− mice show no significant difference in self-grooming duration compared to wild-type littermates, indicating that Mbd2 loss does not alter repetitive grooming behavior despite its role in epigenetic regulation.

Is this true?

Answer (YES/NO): NO